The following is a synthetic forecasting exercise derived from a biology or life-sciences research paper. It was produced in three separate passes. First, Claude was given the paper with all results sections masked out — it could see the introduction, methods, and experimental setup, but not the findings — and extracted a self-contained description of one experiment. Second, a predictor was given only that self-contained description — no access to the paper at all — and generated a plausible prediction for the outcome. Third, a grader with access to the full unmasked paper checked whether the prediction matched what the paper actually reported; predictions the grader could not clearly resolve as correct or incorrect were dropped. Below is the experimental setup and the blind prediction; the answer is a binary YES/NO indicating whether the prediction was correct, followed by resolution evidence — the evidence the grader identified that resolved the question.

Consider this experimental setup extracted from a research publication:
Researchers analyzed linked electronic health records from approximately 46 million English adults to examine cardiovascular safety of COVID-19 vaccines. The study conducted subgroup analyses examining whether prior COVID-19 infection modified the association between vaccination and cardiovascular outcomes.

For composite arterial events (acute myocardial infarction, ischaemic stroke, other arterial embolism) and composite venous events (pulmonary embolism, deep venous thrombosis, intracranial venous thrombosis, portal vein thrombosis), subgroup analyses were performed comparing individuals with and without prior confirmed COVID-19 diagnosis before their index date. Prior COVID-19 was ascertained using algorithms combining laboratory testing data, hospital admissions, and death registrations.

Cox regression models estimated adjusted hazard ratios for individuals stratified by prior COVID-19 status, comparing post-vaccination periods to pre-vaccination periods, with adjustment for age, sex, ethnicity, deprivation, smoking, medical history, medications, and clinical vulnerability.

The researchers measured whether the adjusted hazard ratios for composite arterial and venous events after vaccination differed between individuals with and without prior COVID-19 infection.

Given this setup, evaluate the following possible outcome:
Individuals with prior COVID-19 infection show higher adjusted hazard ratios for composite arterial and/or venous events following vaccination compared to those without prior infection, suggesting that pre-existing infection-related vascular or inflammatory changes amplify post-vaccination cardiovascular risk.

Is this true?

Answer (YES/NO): NO